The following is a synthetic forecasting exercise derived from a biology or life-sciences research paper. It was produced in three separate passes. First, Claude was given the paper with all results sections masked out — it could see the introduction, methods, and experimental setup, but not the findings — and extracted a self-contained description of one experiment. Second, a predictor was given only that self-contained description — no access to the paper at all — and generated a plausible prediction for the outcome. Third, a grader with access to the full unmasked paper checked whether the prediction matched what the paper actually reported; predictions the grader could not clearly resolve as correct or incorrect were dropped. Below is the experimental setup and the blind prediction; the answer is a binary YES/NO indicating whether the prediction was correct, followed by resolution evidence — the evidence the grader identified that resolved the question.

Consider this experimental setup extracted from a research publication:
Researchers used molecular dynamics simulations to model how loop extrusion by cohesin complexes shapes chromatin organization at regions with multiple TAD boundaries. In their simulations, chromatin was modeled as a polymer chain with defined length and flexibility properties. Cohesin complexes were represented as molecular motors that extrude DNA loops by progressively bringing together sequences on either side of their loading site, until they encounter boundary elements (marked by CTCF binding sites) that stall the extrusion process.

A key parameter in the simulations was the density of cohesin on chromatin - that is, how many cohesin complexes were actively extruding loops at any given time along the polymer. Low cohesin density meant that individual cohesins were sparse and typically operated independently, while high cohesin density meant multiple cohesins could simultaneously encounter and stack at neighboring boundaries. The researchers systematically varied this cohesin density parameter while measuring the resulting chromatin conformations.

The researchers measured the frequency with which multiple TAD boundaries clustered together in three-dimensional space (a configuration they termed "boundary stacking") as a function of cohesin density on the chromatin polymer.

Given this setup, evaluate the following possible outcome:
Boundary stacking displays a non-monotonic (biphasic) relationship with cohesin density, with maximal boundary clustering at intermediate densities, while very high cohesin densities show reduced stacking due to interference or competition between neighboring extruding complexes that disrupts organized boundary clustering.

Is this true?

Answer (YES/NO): NO